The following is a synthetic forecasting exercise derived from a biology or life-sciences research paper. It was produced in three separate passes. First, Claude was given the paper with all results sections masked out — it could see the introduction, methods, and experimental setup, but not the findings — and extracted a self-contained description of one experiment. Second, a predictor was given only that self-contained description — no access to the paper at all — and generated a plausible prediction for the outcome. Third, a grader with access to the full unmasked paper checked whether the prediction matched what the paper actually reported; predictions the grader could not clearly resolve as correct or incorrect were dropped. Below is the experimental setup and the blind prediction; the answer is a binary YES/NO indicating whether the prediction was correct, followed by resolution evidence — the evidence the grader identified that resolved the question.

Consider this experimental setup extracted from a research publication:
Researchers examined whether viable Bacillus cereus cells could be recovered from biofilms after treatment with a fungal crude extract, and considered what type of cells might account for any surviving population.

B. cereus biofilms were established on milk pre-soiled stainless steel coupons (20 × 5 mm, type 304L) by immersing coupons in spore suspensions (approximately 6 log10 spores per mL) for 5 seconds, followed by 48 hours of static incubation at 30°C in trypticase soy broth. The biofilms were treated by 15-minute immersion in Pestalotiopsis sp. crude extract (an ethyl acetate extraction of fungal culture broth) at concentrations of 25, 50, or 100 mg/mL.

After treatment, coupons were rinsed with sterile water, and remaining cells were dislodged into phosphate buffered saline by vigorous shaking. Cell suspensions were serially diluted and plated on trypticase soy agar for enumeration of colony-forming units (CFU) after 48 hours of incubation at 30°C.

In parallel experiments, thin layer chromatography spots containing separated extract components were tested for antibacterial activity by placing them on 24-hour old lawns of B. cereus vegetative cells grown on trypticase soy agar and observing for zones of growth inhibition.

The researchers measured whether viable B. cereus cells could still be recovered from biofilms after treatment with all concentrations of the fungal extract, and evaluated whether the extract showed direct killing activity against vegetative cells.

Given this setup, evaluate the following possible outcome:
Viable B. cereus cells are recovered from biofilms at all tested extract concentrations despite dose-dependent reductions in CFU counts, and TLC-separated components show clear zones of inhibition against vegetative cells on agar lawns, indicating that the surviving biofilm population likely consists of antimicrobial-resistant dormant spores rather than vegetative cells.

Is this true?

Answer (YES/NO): NO